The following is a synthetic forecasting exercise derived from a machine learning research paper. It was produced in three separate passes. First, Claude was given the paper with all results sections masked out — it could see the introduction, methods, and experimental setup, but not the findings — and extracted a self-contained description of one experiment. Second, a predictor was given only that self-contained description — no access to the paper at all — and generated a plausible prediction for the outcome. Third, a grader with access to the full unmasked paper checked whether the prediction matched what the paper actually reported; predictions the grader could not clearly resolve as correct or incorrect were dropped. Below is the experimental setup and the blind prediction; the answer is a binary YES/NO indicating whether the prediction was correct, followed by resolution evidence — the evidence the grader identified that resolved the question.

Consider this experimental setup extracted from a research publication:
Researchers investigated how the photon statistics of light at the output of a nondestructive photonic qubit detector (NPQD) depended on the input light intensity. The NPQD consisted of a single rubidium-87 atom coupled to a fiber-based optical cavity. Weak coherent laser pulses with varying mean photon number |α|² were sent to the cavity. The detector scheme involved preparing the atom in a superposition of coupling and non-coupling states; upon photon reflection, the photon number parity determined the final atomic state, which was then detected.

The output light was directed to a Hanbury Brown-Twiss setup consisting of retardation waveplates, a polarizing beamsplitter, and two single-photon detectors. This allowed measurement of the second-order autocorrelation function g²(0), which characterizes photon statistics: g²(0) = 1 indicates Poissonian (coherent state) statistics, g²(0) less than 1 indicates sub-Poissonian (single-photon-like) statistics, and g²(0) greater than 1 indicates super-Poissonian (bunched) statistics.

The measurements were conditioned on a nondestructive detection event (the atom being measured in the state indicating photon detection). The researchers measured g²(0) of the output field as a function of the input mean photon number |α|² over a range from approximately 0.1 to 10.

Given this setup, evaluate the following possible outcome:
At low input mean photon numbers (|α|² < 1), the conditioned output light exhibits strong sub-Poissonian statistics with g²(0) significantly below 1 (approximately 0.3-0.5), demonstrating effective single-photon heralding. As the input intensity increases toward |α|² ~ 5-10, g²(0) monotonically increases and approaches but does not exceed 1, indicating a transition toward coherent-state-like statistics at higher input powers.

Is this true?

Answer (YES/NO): NO